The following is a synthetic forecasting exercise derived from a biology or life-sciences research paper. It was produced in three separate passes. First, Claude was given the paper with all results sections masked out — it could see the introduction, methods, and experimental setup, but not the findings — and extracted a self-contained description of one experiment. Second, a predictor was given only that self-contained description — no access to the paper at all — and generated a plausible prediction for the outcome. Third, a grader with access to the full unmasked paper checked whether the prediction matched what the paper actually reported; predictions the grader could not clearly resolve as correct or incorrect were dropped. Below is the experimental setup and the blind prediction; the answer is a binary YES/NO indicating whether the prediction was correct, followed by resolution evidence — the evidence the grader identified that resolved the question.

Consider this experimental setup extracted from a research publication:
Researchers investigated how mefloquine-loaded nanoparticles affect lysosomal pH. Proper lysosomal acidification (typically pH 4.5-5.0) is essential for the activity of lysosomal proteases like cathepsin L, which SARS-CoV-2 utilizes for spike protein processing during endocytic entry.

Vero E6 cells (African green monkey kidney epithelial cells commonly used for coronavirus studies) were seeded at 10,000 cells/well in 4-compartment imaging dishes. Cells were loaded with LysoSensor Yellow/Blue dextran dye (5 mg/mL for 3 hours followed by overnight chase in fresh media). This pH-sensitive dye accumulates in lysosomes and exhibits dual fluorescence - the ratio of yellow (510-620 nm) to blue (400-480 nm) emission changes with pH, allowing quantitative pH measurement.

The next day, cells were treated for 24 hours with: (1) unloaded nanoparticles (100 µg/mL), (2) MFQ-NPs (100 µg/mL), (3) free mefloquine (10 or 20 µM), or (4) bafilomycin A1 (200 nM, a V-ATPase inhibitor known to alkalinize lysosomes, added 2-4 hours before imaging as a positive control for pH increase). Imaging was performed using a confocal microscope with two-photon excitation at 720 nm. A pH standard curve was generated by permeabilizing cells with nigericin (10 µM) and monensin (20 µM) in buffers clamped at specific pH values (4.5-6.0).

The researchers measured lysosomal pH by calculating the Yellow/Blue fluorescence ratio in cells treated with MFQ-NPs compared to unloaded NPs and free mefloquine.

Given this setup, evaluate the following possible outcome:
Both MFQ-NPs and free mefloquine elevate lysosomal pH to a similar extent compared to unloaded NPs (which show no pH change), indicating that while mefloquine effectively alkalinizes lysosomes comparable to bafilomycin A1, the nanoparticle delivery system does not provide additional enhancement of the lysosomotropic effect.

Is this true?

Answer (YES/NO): NO